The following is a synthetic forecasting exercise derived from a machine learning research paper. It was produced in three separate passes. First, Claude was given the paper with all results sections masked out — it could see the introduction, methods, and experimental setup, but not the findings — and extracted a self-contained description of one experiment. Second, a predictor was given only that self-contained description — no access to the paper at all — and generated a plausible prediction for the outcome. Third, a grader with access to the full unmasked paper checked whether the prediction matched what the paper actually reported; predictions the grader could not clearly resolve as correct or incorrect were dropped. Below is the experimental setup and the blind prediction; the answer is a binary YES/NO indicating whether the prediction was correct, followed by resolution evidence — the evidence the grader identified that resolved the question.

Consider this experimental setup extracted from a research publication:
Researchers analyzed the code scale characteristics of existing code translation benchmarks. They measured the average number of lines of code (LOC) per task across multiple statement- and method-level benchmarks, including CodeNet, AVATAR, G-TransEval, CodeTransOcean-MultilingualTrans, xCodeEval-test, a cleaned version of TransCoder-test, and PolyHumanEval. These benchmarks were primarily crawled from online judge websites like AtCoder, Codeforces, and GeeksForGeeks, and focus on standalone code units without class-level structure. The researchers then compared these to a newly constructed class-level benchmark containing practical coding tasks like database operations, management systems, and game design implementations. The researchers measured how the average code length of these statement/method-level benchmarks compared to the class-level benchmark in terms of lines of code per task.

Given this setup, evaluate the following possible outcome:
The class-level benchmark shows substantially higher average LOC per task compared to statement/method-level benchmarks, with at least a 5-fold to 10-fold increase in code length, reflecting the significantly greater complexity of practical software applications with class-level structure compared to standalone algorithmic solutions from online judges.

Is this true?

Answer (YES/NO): NO